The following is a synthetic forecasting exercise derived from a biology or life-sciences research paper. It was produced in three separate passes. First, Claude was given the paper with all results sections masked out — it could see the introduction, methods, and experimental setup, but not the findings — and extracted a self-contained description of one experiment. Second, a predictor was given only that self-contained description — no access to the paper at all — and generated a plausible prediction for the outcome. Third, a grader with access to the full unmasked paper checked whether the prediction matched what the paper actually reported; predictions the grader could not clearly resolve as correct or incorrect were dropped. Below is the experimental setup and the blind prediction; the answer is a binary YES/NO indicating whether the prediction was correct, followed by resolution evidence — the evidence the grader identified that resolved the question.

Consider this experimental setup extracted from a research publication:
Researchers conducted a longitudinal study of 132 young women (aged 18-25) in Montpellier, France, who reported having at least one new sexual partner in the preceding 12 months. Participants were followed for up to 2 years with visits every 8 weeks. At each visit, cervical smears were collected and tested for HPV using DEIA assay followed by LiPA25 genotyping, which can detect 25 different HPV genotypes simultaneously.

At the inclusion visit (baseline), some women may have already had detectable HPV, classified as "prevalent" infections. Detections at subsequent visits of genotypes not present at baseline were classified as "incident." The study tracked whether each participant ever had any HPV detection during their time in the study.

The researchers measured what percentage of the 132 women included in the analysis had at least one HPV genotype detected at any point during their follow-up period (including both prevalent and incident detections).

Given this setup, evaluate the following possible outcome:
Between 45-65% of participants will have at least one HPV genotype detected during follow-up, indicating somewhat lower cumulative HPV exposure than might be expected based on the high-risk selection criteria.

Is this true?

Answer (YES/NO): NO